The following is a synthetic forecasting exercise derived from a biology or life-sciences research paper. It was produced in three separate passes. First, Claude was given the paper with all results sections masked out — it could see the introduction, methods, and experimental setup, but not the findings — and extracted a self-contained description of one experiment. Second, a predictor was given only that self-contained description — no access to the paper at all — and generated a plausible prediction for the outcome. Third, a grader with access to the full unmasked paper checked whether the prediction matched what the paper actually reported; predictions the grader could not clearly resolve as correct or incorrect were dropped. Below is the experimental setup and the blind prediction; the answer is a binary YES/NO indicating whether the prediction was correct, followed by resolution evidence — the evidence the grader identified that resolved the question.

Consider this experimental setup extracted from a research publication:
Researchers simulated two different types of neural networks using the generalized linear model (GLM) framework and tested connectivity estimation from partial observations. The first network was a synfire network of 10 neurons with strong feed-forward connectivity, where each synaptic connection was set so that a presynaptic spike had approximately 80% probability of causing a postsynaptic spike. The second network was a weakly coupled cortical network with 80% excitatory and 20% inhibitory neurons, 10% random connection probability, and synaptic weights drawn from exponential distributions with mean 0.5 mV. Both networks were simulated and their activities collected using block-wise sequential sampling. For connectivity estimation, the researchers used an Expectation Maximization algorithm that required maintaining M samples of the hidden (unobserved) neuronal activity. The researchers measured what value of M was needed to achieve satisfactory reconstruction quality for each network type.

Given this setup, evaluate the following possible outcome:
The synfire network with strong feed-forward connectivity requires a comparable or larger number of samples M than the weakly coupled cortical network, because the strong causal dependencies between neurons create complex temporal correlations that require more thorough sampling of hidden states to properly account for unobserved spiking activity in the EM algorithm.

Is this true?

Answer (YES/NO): YES